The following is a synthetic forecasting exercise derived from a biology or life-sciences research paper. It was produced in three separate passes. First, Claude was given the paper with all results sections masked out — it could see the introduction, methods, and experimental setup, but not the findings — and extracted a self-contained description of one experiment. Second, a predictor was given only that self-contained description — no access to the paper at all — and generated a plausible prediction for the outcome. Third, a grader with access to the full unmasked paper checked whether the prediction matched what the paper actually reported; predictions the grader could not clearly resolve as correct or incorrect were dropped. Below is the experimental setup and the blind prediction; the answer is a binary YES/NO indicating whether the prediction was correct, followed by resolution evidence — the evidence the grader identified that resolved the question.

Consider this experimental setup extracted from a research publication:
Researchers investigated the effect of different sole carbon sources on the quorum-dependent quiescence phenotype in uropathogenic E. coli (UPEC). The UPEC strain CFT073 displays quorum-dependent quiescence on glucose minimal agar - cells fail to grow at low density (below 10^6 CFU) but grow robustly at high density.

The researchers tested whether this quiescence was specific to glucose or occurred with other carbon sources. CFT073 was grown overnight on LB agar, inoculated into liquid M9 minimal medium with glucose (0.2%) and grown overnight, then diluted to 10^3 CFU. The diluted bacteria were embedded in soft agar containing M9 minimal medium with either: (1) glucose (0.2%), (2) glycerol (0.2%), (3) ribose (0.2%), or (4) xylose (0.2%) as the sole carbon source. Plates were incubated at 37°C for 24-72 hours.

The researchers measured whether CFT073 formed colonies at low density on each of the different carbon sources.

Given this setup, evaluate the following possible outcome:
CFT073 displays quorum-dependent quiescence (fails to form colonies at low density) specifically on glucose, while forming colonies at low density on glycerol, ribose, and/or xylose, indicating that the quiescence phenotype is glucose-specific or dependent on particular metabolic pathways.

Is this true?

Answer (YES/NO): YES